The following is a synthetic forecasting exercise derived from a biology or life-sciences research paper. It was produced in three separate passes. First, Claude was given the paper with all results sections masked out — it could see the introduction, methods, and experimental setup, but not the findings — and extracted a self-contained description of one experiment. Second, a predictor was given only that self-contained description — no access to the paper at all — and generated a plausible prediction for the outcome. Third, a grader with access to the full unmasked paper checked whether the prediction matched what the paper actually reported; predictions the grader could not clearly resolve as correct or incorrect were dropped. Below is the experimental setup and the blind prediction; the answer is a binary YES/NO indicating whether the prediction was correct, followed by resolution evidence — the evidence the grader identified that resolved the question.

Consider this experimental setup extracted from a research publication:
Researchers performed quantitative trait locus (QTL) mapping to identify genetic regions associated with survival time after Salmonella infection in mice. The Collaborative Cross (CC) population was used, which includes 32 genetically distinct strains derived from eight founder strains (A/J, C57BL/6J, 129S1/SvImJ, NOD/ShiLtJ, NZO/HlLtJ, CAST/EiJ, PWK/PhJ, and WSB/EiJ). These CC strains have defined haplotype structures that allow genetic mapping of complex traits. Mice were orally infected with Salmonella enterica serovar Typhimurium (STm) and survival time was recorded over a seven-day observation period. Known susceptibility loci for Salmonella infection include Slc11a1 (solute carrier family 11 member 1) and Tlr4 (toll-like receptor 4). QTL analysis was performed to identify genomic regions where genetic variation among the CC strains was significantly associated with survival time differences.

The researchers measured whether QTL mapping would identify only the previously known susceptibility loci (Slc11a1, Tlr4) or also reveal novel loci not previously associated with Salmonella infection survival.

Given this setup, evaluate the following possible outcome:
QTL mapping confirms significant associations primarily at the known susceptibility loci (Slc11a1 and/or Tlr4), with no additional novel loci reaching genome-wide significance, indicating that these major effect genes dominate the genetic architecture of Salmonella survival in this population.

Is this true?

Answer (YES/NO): NO